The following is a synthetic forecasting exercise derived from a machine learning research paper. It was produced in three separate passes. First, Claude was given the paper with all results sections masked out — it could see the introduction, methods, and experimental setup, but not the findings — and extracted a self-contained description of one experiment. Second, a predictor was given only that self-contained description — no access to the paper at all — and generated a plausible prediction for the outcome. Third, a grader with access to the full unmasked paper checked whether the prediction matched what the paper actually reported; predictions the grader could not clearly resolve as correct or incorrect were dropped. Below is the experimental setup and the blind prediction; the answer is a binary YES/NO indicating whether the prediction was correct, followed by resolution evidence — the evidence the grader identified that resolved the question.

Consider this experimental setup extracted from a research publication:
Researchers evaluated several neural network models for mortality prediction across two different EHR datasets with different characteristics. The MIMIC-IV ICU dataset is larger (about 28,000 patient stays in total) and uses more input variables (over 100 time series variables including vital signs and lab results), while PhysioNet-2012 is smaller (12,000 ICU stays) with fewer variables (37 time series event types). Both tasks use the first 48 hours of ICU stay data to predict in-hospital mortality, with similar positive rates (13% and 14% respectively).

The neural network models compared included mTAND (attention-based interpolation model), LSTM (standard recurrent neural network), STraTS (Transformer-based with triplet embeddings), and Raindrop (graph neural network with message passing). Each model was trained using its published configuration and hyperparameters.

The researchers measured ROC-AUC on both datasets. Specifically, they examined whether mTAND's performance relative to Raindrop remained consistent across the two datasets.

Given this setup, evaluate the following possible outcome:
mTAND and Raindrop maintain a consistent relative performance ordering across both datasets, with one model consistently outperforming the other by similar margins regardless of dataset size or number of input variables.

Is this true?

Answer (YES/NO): NO